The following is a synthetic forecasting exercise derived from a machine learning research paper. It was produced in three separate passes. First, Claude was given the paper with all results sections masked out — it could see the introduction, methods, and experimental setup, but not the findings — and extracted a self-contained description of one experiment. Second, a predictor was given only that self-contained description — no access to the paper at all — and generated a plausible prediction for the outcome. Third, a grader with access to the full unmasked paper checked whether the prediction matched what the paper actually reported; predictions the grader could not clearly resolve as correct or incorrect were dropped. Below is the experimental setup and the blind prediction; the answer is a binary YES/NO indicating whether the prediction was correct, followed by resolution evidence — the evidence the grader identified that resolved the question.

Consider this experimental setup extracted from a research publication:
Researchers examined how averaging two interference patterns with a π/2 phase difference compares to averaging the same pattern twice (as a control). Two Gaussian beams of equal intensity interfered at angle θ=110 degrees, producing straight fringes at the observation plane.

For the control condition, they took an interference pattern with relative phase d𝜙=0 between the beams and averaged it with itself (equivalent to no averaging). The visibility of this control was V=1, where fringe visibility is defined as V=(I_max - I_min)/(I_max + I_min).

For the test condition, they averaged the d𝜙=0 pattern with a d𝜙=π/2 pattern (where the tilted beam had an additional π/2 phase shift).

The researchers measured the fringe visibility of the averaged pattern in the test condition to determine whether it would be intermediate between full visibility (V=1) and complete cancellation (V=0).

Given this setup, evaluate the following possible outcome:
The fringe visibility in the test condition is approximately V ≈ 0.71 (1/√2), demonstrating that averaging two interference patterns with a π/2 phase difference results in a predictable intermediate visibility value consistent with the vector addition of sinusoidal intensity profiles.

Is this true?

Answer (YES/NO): YES